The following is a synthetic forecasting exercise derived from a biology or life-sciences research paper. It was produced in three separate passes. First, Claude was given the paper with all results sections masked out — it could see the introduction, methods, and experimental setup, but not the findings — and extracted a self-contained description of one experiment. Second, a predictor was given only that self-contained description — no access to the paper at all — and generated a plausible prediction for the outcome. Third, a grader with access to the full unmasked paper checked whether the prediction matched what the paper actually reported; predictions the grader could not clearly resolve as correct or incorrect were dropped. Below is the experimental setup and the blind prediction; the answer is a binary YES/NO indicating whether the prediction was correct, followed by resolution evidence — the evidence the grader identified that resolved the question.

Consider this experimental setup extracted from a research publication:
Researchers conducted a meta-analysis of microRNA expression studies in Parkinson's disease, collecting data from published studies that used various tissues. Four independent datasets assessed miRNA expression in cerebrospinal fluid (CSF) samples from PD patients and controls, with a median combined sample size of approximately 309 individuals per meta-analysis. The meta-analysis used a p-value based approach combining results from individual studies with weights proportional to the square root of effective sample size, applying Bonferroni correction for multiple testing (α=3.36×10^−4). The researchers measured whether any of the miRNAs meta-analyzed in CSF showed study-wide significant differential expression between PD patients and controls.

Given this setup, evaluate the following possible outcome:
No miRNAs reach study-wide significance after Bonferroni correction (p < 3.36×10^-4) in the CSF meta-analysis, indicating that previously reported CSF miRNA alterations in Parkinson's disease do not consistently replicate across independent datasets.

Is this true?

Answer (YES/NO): YES